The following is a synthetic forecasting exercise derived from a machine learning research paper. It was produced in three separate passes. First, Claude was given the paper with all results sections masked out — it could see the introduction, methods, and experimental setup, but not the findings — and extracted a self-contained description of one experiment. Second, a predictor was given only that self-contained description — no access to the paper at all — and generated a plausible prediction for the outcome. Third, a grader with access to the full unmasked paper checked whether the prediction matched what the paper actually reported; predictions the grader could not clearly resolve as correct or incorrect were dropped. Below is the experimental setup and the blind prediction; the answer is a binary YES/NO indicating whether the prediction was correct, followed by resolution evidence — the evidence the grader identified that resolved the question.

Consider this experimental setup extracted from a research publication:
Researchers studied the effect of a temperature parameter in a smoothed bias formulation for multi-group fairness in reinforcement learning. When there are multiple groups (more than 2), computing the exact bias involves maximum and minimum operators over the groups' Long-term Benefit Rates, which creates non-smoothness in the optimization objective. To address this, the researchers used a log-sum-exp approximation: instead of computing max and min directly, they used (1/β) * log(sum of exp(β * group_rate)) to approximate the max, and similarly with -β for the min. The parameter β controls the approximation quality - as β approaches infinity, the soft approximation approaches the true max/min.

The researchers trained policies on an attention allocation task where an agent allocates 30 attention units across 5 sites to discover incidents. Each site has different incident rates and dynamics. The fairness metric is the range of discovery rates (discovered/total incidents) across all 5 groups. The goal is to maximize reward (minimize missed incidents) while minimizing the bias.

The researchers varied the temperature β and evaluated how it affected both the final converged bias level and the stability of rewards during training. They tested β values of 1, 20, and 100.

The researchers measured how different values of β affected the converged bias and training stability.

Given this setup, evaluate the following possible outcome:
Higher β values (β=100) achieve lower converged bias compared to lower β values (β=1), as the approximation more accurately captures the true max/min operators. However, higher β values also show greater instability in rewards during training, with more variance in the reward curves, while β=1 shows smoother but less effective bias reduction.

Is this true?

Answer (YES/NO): YES